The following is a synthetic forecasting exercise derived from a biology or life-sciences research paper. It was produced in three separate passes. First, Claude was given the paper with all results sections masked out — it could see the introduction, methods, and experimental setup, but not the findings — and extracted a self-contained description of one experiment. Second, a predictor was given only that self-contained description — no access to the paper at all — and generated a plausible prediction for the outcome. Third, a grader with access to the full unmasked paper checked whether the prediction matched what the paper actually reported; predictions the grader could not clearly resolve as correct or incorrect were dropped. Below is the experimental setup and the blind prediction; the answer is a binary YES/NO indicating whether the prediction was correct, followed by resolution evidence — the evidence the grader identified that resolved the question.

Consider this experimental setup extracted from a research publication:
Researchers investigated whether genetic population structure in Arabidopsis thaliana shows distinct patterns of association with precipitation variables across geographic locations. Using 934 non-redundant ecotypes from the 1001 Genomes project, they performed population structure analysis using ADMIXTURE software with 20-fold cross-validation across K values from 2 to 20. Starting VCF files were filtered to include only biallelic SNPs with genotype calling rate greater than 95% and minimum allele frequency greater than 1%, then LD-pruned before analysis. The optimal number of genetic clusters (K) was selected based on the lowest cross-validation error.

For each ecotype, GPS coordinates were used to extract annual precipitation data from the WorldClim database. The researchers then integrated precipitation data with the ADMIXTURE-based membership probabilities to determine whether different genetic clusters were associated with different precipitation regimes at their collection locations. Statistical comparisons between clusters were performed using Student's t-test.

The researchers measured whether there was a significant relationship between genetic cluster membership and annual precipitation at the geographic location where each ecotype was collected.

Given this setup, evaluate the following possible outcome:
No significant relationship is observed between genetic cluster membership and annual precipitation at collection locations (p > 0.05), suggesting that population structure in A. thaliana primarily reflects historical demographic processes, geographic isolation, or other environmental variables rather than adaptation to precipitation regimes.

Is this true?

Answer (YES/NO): NO